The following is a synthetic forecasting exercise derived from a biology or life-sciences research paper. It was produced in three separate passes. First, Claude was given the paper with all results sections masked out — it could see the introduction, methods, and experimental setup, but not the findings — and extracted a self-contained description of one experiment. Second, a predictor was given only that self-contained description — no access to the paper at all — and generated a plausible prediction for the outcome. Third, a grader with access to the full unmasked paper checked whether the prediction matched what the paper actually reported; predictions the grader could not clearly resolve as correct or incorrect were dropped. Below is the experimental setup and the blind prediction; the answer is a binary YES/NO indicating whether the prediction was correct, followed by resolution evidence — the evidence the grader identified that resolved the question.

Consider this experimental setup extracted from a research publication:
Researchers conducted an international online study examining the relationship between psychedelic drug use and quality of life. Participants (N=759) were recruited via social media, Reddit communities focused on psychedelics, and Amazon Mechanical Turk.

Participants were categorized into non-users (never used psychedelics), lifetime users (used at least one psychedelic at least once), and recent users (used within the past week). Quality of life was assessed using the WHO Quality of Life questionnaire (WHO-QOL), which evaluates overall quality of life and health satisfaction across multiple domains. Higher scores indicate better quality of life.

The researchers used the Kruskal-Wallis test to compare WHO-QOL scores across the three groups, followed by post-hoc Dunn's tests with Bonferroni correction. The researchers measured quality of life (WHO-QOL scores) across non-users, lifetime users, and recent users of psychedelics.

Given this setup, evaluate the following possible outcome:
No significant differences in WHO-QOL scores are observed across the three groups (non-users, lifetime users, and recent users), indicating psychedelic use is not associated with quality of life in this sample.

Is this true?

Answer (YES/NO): NO